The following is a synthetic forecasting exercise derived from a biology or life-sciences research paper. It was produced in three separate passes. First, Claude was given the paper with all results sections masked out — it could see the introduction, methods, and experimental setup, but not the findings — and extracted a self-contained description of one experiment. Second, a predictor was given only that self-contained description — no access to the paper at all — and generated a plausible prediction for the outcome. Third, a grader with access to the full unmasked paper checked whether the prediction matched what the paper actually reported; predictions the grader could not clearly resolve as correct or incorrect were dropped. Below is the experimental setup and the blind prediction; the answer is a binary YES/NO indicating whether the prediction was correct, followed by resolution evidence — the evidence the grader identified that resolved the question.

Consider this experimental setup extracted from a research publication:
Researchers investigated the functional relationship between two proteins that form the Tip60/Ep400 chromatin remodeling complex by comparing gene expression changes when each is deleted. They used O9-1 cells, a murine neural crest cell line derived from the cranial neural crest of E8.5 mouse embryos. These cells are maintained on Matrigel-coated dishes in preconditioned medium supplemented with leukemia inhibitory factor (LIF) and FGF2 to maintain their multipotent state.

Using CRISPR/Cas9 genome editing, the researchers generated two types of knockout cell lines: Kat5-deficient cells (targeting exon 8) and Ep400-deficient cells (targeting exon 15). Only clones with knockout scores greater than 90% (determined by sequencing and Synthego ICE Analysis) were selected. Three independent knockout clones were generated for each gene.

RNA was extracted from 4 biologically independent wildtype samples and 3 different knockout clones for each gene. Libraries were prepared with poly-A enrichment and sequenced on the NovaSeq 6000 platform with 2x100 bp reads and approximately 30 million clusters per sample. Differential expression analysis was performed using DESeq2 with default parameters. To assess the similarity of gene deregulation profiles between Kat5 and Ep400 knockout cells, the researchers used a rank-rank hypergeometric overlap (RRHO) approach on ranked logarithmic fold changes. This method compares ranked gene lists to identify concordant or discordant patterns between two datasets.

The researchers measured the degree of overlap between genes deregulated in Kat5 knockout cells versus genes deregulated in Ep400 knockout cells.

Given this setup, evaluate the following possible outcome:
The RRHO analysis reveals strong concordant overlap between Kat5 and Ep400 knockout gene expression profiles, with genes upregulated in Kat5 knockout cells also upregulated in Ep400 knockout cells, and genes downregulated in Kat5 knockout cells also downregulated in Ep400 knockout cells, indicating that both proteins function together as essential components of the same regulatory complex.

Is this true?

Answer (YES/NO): NO